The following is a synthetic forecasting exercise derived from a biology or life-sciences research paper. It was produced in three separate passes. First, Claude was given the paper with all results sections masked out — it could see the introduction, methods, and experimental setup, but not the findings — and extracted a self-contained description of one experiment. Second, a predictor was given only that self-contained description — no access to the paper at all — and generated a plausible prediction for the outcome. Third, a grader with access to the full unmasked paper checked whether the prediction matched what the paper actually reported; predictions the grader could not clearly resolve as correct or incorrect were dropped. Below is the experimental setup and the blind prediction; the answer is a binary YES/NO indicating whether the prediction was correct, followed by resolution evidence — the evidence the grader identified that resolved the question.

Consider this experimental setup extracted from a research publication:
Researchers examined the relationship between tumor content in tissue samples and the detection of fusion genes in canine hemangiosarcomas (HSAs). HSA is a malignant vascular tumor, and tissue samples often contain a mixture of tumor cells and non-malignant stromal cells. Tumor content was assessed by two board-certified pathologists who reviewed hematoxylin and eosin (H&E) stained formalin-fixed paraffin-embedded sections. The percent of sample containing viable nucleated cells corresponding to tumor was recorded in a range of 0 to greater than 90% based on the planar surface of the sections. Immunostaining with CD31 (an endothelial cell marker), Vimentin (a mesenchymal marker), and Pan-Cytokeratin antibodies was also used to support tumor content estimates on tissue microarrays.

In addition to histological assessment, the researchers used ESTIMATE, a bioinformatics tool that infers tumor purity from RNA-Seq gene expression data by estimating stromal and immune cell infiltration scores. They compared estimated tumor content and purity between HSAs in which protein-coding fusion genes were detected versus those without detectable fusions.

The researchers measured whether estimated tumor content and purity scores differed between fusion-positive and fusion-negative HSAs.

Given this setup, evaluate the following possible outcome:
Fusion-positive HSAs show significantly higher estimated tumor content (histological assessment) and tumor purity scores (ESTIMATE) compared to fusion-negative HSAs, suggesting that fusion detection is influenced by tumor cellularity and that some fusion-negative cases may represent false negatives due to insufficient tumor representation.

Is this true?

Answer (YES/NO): NO